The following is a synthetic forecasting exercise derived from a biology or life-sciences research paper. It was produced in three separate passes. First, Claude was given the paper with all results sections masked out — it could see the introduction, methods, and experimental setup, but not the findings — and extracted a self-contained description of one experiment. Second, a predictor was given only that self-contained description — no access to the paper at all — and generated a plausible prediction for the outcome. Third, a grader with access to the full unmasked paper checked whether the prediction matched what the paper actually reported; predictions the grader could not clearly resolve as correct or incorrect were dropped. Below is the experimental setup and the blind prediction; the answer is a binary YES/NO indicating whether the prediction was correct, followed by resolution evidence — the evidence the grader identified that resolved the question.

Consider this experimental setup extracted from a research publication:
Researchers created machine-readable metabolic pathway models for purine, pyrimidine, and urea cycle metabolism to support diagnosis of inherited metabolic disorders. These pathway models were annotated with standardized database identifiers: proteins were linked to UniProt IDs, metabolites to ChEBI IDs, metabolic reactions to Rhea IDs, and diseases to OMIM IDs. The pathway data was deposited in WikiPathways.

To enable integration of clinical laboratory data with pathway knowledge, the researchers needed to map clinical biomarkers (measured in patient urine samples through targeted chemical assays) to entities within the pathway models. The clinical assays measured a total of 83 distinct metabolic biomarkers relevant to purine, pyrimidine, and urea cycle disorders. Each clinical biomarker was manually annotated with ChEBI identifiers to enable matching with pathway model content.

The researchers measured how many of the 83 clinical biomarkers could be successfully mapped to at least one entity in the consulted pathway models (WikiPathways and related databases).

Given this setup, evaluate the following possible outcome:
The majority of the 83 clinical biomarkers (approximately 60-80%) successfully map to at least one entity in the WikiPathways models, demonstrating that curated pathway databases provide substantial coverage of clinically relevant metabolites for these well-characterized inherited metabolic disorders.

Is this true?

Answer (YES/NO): NO